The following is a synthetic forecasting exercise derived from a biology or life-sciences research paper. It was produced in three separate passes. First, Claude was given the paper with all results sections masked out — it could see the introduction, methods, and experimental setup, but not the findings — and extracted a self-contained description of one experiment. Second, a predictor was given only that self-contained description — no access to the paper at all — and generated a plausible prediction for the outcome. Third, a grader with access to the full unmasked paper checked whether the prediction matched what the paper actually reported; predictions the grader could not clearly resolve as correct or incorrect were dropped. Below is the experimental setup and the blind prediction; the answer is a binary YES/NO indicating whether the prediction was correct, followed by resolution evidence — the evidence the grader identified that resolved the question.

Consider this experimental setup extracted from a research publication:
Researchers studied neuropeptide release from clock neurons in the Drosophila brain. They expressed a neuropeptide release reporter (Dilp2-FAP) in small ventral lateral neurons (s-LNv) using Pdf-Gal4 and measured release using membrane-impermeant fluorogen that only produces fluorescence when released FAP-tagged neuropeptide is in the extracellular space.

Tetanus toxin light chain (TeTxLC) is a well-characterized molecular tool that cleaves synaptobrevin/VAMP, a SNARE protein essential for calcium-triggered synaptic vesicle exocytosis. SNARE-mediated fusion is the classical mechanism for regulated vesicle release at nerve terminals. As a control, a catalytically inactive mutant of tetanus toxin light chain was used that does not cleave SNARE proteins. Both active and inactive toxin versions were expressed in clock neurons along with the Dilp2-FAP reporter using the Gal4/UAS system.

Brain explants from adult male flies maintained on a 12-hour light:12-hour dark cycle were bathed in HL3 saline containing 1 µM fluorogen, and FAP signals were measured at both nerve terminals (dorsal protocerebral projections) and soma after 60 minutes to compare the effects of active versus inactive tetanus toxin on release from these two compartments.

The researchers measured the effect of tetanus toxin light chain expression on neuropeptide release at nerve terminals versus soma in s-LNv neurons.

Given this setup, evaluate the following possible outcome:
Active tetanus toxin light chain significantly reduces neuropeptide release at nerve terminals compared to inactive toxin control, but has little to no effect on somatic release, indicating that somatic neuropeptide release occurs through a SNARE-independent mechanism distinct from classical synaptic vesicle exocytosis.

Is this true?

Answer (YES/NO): NO